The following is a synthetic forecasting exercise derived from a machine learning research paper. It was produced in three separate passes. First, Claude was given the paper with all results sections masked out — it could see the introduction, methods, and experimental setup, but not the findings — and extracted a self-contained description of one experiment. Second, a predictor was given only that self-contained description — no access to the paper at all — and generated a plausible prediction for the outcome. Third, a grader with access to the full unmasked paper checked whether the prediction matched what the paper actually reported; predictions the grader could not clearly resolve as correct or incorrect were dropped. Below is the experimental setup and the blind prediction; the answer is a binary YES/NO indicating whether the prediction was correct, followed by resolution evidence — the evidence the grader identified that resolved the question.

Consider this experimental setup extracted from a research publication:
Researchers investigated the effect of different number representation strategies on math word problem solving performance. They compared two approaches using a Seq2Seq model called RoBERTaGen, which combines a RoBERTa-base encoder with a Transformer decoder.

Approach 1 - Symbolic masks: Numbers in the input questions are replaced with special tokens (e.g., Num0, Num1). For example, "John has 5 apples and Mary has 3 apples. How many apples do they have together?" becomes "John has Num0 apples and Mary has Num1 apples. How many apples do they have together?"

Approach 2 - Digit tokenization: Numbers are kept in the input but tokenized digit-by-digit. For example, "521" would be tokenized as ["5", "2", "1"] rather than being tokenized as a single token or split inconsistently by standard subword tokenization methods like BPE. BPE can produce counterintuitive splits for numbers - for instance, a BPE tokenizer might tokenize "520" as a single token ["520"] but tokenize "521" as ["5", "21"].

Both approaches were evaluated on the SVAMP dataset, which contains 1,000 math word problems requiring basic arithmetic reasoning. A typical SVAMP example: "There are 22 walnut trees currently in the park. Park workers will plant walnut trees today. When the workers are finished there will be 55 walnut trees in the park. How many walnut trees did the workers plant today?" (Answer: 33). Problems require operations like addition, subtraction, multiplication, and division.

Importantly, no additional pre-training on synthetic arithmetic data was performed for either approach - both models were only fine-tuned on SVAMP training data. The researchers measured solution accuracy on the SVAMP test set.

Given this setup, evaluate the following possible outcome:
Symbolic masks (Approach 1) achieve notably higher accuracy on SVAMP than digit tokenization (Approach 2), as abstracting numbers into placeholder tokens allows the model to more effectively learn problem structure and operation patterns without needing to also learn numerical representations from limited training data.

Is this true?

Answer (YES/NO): YES